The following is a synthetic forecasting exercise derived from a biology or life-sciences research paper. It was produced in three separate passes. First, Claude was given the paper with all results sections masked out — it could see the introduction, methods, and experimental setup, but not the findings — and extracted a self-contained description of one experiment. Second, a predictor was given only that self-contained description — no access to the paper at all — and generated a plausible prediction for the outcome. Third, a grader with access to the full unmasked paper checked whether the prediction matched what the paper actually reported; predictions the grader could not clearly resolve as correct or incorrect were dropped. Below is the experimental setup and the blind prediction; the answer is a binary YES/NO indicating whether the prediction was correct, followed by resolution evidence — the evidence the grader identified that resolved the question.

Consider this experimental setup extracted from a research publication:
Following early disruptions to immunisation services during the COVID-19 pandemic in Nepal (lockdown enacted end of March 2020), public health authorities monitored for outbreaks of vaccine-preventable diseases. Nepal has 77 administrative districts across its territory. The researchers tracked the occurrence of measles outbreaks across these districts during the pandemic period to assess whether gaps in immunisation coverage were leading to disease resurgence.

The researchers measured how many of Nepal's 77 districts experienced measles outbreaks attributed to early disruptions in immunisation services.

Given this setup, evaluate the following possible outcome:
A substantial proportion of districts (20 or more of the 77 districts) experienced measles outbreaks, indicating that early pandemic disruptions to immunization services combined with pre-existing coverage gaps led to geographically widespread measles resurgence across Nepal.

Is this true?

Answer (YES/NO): NO